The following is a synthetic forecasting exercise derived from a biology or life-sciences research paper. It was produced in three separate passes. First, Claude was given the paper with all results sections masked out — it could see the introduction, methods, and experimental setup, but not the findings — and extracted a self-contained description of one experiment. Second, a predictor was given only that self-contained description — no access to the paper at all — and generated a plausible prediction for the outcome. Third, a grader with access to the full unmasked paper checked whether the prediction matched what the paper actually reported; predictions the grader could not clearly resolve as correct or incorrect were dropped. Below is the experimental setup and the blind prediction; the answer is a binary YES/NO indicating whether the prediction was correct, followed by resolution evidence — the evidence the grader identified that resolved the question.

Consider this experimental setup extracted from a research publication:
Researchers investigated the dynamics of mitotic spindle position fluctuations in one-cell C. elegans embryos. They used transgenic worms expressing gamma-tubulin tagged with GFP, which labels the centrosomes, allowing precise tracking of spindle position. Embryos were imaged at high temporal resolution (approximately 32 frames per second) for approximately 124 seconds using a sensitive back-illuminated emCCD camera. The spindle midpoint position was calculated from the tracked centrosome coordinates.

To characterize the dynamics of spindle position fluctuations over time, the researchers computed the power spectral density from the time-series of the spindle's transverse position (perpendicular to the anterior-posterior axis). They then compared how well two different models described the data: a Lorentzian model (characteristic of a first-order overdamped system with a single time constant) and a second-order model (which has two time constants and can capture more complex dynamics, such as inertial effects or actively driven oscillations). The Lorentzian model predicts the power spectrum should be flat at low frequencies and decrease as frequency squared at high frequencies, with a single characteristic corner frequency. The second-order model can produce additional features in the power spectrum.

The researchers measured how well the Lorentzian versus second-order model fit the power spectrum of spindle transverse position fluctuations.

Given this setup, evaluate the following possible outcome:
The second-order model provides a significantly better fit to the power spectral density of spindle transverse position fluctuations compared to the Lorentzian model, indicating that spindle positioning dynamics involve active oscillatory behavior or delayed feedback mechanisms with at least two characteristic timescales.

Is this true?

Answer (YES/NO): YES